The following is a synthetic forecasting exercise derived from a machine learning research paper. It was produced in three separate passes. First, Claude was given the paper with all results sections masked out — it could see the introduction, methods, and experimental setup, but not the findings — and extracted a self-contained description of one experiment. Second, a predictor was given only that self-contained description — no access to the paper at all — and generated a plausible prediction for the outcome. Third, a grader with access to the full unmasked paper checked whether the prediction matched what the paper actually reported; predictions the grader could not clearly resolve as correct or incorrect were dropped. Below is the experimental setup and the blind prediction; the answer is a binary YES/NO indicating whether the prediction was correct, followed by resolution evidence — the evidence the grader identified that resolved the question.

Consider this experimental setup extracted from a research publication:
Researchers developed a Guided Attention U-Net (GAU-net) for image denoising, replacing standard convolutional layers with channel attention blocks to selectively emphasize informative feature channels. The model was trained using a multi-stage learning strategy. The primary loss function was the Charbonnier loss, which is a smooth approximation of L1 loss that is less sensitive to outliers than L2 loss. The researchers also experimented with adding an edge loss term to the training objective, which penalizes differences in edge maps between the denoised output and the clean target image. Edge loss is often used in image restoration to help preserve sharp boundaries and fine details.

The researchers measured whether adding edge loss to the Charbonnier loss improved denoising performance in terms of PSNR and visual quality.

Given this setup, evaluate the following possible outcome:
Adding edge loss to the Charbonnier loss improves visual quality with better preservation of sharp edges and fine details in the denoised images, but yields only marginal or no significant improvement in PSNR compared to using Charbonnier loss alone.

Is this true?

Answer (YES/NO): NO